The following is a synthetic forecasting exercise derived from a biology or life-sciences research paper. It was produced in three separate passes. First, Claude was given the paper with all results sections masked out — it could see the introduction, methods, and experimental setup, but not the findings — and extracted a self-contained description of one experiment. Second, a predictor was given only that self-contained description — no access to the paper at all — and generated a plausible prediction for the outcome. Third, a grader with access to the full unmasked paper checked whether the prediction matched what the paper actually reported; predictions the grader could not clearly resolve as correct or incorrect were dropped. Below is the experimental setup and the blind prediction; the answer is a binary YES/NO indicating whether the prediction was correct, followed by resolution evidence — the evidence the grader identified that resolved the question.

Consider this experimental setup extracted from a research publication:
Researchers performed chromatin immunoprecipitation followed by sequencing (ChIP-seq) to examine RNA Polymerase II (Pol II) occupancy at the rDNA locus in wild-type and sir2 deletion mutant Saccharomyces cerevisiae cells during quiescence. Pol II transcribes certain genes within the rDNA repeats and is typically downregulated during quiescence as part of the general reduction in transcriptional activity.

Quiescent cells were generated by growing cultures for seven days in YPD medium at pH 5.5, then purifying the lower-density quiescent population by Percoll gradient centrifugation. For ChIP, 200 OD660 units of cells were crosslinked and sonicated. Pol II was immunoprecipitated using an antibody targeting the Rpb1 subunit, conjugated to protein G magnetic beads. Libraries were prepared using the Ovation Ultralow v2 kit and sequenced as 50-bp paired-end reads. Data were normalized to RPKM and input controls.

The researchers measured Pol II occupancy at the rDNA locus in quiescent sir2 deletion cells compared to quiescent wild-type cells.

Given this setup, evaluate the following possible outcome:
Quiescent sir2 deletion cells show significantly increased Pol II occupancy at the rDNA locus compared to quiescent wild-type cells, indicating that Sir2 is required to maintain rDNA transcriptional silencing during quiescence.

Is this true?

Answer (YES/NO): YES